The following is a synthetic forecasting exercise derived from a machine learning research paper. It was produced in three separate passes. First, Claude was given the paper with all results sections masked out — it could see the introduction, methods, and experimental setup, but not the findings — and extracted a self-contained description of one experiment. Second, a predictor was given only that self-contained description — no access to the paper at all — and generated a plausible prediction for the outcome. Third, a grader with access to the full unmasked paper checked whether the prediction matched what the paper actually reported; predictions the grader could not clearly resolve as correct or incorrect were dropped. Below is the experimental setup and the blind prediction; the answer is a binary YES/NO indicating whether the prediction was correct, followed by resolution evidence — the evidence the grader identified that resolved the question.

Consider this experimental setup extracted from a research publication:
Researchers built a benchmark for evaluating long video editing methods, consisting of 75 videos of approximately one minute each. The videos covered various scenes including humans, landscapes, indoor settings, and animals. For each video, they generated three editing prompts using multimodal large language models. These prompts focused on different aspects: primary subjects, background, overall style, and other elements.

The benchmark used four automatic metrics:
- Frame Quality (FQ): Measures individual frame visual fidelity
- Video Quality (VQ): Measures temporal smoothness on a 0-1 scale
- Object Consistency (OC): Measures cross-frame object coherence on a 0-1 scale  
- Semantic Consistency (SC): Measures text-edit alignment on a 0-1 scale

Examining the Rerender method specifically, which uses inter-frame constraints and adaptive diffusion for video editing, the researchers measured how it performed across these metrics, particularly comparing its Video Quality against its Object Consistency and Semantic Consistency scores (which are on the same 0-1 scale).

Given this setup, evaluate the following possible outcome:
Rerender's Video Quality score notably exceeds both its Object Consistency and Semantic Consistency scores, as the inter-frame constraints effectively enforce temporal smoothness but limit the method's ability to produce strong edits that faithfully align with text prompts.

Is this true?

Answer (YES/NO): NO